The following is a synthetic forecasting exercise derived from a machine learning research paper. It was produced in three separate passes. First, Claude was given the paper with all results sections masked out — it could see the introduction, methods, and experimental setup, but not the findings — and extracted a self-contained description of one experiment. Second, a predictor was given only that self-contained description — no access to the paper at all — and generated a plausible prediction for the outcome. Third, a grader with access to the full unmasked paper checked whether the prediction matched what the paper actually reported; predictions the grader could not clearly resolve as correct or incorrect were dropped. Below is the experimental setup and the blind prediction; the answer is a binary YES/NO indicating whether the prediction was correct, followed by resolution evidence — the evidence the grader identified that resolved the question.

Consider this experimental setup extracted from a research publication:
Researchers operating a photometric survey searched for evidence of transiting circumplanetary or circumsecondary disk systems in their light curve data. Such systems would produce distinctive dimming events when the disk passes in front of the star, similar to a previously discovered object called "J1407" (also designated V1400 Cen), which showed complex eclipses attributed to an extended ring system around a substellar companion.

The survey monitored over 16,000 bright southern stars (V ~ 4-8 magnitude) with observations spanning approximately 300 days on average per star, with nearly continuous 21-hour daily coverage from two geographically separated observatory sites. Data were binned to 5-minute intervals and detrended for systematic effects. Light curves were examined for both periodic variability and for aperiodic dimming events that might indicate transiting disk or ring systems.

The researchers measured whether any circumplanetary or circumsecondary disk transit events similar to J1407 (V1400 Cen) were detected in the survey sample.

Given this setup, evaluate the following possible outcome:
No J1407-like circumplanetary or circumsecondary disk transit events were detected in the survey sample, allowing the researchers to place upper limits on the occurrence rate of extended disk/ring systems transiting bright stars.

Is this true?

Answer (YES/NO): NO